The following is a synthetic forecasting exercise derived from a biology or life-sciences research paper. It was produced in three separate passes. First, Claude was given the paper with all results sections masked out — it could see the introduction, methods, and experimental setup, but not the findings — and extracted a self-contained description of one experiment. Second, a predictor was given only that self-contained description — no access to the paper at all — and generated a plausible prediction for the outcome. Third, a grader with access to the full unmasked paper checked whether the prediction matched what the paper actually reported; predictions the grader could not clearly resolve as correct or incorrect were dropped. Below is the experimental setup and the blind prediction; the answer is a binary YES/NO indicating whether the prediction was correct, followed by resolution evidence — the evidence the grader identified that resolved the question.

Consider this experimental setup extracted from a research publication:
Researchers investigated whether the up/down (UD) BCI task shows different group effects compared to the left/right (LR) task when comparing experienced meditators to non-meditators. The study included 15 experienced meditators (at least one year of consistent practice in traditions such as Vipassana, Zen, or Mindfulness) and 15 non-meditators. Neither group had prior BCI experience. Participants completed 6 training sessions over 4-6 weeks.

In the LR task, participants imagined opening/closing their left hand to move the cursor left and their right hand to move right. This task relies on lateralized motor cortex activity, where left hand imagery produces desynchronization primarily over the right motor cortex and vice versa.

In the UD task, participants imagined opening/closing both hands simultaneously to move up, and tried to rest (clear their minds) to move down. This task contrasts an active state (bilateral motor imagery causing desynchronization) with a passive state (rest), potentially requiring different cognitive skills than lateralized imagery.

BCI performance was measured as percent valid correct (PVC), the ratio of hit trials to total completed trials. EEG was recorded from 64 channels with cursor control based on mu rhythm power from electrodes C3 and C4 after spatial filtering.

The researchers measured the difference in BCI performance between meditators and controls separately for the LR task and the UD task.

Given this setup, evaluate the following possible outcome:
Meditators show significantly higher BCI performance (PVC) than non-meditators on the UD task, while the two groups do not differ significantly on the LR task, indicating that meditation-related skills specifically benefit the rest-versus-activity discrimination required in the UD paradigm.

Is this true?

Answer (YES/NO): NO